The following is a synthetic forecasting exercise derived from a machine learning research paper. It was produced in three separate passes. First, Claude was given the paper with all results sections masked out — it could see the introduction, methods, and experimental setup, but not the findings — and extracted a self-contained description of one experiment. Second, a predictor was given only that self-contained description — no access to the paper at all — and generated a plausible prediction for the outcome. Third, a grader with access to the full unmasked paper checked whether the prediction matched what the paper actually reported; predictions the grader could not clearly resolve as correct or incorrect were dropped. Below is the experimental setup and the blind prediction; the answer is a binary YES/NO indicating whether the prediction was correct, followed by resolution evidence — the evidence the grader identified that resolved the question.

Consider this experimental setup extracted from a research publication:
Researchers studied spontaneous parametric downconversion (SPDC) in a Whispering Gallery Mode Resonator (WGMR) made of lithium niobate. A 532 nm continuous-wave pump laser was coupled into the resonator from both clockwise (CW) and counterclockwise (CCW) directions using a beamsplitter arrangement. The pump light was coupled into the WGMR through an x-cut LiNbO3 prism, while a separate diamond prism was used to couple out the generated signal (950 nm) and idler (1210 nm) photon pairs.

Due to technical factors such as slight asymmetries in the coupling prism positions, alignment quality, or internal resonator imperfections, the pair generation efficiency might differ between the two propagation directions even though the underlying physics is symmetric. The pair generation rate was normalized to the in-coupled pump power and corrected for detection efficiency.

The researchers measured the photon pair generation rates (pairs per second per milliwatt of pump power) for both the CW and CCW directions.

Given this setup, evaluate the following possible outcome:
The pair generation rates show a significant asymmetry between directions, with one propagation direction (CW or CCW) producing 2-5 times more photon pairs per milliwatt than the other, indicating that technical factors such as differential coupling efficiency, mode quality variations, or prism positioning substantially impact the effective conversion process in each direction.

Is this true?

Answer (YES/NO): NO